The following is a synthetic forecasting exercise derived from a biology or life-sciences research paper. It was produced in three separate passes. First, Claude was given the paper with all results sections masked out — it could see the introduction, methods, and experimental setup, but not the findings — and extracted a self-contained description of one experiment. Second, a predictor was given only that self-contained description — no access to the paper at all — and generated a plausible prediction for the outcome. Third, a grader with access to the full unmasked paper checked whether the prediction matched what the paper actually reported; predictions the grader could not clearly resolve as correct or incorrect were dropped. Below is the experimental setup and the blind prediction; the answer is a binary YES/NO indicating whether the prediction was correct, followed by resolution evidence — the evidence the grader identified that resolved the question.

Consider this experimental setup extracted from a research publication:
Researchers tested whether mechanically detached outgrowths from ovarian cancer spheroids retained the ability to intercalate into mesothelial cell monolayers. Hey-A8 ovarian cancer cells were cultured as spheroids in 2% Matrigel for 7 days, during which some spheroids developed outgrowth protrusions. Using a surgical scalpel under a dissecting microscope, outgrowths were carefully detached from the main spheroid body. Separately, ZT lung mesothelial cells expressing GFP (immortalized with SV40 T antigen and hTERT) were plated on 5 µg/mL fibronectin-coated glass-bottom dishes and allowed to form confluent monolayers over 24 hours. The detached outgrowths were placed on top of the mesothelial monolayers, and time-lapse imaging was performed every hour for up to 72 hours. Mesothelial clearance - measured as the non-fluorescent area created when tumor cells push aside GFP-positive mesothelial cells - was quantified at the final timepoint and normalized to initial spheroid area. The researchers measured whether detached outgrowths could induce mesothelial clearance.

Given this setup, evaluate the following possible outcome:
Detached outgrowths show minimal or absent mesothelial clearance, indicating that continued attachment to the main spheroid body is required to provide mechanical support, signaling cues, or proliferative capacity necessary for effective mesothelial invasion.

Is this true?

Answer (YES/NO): NO